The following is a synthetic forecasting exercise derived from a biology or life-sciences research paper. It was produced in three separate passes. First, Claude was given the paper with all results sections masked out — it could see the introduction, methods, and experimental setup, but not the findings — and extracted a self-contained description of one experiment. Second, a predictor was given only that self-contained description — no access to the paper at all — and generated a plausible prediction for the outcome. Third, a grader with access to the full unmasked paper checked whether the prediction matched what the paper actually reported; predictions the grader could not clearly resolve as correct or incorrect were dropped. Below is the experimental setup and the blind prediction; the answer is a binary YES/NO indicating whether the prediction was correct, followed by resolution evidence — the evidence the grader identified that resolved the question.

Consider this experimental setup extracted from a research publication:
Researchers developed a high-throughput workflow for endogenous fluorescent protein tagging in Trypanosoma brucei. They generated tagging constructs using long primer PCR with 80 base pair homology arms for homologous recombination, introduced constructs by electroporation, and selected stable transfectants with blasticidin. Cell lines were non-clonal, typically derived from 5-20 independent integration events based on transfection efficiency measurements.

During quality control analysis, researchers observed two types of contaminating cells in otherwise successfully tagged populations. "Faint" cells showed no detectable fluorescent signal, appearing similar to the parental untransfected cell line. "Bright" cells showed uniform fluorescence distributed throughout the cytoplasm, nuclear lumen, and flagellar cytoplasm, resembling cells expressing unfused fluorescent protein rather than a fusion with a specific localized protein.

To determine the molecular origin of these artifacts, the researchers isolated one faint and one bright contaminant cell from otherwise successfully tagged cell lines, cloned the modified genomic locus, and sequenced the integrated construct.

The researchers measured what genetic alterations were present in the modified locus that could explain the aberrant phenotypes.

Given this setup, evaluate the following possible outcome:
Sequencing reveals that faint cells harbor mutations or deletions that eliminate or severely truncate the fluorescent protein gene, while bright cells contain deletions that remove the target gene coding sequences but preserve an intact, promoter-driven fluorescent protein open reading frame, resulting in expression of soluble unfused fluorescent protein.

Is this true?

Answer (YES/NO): NO